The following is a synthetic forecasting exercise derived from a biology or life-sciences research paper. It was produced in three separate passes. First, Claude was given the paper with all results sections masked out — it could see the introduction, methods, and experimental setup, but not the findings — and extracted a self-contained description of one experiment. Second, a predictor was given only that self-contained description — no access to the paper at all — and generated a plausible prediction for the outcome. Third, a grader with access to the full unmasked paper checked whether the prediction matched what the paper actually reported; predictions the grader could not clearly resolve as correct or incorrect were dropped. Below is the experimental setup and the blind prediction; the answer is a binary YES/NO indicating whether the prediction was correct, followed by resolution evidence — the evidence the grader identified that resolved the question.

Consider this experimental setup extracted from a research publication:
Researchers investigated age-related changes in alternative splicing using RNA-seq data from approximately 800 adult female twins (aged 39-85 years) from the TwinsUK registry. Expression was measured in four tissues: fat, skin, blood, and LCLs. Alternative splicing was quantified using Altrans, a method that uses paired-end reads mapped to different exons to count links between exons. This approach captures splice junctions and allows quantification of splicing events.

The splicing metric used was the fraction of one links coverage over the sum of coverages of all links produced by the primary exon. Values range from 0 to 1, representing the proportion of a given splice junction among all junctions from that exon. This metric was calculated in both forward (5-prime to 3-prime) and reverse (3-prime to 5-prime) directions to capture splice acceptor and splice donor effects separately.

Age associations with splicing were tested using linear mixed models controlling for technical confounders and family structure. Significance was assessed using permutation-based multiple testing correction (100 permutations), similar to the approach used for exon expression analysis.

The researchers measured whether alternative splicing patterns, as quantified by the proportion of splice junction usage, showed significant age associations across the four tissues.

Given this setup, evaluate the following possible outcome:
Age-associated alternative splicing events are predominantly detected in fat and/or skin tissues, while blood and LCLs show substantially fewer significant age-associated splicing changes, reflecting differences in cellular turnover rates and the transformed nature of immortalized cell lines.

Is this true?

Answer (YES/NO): YES